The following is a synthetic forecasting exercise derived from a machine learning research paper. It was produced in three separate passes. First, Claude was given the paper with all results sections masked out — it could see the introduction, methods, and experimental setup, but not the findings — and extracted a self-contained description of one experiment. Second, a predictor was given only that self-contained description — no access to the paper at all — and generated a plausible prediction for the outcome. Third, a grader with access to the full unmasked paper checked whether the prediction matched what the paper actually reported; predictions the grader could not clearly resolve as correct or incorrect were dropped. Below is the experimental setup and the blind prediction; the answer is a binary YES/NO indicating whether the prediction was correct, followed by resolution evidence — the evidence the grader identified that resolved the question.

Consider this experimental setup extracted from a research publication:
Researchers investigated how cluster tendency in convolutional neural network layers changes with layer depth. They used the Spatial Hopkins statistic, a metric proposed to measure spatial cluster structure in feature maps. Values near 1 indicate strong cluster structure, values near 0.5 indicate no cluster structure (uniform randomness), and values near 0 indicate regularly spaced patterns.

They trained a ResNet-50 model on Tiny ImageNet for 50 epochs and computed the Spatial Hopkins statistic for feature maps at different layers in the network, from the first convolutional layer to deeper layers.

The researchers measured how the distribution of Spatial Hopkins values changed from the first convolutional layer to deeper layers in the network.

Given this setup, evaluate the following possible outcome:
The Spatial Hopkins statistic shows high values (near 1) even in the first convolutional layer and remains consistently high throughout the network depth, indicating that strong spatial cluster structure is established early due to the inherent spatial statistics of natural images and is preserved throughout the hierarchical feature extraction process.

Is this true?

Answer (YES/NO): NO